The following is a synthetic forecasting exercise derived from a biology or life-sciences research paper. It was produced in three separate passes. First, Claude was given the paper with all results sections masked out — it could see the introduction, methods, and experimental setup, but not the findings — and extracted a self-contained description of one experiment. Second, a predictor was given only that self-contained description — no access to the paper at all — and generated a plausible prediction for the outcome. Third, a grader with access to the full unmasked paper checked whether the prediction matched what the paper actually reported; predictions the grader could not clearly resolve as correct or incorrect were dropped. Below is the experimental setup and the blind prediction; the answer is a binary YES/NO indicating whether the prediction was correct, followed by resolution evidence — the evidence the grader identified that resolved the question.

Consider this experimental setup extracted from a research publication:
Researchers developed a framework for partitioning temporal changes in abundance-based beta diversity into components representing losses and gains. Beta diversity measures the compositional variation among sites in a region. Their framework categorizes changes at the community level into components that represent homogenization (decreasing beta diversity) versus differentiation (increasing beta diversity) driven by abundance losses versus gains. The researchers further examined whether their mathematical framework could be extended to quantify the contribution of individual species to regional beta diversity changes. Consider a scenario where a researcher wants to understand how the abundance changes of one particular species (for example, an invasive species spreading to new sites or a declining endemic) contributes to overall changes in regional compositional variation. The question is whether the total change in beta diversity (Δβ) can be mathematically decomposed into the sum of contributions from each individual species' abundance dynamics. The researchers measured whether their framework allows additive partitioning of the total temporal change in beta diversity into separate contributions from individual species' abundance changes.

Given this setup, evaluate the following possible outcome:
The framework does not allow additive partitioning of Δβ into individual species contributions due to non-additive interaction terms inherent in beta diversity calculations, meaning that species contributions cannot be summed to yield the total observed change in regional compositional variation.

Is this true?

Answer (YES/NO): NO